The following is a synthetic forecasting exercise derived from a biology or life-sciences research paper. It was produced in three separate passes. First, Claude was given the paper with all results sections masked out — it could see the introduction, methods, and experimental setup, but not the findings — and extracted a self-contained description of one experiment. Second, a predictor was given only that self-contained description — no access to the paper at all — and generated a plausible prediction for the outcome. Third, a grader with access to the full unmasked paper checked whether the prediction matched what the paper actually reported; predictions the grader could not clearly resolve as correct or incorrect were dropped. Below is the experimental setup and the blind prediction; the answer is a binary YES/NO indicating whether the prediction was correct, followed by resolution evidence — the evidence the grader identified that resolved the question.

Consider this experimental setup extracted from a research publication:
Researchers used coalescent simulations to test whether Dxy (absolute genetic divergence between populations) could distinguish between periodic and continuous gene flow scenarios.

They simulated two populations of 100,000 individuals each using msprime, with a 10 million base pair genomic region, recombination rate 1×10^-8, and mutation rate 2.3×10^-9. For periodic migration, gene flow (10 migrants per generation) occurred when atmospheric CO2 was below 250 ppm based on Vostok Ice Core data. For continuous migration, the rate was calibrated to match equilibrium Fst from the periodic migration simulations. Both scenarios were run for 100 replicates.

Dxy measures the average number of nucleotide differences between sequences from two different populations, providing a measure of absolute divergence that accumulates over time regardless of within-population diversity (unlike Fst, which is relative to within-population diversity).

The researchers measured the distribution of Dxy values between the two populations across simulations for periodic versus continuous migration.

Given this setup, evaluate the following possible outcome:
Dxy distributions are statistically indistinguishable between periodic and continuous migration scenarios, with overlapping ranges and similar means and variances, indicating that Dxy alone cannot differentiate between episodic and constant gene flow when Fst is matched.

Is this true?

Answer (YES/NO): NO